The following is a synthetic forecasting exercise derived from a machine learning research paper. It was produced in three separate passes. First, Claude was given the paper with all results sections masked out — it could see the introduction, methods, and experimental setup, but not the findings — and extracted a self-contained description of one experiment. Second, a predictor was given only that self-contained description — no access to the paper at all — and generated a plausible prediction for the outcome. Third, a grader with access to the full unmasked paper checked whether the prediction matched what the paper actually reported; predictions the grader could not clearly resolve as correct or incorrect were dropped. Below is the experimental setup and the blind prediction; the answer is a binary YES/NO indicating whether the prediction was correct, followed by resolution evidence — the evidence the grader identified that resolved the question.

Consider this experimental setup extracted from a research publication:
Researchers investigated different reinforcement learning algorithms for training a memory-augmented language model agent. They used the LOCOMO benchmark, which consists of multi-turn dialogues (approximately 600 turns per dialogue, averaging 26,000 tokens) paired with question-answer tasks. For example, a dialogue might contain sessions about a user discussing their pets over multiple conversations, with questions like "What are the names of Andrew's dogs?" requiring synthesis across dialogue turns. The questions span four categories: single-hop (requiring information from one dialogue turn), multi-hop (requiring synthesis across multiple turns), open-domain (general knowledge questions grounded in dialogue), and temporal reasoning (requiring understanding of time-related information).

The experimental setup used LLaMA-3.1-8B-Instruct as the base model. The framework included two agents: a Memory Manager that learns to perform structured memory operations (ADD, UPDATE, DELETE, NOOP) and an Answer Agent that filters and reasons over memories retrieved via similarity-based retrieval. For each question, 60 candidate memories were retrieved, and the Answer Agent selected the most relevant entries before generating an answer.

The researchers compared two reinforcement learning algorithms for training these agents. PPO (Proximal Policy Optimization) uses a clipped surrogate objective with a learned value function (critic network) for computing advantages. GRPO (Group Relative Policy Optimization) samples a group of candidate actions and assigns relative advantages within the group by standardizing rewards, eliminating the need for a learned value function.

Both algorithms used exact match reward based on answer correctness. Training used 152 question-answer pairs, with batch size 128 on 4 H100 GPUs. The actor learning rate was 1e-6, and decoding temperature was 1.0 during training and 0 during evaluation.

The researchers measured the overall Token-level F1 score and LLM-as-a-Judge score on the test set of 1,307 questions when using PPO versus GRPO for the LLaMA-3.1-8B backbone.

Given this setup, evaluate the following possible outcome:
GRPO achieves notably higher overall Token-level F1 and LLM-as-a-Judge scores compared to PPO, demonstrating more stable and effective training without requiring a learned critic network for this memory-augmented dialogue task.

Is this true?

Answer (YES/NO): NO